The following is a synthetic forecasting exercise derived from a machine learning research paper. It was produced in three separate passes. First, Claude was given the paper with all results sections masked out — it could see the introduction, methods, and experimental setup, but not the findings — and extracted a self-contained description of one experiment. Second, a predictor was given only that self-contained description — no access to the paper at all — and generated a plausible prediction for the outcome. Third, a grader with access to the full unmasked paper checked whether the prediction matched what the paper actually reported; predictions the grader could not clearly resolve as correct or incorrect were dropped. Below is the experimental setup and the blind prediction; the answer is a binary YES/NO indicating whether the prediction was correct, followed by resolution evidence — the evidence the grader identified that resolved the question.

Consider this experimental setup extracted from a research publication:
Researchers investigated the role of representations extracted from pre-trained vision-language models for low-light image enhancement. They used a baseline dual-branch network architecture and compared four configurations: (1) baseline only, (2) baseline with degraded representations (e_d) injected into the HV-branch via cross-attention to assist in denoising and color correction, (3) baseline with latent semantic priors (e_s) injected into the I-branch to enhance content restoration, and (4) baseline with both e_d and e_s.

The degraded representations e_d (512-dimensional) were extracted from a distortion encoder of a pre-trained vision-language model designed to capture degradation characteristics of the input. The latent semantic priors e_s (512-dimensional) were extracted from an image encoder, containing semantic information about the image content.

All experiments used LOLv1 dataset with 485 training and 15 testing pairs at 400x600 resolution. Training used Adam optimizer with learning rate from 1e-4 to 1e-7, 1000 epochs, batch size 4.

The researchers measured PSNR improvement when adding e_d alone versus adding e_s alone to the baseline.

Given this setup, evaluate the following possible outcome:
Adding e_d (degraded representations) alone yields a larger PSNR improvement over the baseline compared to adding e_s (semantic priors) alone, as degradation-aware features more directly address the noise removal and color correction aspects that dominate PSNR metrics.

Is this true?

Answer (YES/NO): YES